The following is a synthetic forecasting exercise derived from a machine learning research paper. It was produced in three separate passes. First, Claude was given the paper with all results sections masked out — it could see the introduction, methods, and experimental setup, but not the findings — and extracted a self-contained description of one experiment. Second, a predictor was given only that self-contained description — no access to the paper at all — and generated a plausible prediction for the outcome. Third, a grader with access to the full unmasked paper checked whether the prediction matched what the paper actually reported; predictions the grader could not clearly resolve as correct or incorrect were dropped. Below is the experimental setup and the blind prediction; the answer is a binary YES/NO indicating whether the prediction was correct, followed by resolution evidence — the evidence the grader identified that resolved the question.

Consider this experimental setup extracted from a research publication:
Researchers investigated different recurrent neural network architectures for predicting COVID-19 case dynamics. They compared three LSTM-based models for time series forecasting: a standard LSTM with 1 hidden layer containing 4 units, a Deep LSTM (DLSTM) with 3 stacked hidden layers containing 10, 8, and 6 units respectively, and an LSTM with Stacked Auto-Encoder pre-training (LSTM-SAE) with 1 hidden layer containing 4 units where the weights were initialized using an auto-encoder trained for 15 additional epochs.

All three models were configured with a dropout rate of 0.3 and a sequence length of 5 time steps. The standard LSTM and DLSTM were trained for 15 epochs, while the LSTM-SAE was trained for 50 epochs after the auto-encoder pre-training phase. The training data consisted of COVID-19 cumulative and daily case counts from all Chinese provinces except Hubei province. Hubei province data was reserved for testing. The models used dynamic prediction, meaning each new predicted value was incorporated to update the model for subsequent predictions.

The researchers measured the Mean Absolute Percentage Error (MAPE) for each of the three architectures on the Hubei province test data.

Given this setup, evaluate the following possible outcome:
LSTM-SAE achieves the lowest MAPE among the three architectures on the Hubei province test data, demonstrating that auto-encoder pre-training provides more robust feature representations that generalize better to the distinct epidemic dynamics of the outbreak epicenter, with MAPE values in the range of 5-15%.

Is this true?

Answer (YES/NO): NO